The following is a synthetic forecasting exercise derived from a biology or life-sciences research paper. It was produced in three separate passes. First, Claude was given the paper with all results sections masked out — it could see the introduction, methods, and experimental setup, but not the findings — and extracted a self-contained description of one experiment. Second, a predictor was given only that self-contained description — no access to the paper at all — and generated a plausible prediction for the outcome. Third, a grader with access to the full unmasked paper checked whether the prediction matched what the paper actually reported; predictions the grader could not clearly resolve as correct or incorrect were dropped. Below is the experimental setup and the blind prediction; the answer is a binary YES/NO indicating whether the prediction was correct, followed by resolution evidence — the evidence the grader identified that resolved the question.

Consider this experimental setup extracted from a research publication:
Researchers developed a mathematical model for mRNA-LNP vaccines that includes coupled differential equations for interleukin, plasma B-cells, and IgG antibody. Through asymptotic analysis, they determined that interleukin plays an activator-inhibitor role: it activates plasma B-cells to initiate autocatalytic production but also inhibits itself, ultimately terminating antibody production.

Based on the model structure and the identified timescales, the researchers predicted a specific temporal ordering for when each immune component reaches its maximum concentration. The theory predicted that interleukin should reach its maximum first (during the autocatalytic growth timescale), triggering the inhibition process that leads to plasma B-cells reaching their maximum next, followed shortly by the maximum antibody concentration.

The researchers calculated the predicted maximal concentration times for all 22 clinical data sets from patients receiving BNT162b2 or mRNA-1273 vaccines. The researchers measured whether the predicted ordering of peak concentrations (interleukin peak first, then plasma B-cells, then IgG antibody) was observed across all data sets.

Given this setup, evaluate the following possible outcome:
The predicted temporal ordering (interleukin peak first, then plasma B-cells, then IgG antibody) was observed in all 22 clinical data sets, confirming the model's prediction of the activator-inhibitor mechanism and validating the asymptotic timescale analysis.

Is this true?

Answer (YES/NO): NO